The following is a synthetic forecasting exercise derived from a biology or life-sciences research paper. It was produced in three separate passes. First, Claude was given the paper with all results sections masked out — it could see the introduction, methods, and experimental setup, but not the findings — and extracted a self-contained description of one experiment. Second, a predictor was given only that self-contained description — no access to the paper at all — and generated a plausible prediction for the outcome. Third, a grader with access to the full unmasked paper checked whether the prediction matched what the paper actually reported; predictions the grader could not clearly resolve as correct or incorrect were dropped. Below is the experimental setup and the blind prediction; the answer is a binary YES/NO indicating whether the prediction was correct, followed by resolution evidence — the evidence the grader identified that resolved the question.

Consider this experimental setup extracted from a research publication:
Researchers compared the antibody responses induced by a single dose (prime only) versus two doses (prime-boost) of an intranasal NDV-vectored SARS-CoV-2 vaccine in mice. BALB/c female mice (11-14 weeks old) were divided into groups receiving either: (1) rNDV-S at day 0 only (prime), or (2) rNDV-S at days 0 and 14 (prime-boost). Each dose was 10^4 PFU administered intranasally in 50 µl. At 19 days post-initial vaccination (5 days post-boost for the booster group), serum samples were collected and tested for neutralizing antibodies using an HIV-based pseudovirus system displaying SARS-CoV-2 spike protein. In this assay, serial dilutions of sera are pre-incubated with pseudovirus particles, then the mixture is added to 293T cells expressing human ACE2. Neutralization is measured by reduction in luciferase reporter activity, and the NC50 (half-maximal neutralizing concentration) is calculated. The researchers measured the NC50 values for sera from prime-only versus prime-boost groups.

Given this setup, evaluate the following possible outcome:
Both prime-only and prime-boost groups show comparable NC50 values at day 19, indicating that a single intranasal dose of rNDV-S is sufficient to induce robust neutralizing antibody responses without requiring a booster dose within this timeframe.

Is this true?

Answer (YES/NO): NO